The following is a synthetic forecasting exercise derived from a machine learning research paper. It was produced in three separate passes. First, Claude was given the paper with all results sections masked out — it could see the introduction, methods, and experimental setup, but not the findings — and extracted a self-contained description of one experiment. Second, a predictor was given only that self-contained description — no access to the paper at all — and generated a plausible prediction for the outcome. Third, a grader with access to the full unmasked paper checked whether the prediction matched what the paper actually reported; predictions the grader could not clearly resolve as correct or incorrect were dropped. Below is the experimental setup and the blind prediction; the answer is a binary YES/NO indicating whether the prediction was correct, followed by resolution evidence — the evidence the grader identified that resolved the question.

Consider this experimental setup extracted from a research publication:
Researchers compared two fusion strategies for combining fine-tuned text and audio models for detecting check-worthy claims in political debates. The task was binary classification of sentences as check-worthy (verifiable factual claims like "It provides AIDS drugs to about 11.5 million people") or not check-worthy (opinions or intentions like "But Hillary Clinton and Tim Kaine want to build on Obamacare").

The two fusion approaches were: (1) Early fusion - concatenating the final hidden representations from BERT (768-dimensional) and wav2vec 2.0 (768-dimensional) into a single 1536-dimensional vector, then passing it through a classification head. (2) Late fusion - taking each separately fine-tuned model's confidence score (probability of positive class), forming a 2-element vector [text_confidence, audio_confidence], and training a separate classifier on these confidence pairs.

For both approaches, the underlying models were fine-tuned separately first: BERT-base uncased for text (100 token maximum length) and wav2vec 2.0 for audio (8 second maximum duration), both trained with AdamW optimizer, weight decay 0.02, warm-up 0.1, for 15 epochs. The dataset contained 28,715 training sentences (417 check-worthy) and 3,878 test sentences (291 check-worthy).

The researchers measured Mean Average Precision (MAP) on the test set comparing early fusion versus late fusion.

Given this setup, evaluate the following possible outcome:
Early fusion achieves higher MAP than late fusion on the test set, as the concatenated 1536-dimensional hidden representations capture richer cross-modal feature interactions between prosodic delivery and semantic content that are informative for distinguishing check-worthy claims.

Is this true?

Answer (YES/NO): YES